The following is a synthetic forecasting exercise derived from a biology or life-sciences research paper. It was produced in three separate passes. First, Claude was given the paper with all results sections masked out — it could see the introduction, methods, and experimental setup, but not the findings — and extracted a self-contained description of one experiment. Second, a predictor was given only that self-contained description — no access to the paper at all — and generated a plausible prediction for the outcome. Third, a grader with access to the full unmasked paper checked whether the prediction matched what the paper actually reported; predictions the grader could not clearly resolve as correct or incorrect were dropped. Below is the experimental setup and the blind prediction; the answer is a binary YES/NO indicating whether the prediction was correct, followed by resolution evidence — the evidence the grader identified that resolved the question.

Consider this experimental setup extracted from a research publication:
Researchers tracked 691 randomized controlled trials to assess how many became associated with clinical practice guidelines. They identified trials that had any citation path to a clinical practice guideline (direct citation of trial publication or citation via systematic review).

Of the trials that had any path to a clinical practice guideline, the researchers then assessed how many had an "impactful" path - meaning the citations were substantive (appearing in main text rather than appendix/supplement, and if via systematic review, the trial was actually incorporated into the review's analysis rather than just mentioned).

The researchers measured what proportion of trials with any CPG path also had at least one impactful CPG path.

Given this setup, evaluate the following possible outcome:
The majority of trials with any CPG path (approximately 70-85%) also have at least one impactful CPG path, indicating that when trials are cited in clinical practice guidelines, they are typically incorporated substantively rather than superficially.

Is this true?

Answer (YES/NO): YES